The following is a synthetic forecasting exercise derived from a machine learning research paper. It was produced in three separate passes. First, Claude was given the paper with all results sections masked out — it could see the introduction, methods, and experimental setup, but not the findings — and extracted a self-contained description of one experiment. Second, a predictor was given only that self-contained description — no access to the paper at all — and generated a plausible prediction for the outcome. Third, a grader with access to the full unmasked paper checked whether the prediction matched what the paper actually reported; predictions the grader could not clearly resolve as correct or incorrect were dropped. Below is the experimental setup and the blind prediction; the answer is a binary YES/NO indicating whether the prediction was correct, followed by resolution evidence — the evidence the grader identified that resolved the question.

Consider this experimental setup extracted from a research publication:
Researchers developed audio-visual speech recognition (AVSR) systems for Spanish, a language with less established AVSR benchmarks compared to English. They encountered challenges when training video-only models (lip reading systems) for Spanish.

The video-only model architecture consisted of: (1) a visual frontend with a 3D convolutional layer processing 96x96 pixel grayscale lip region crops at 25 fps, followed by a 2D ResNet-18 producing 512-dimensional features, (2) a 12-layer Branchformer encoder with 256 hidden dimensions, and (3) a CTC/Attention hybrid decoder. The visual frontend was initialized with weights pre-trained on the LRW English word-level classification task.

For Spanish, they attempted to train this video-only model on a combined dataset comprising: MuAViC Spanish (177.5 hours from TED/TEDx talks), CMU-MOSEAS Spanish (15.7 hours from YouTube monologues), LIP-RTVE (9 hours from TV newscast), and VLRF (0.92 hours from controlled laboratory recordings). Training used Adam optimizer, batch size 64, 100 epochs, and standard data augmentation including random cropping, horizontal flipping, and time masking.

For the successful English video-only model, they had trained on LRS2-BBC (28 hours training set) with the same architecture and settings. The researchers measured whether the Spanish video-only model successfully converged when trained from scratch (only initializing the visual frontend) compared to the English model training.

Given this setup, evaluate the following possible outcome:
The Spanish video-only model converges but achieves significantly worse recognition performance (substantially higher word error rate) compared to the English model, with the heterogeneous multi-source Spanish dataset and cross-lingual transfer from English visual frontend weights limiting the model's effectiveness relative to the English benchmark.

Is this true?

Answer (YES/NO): NO